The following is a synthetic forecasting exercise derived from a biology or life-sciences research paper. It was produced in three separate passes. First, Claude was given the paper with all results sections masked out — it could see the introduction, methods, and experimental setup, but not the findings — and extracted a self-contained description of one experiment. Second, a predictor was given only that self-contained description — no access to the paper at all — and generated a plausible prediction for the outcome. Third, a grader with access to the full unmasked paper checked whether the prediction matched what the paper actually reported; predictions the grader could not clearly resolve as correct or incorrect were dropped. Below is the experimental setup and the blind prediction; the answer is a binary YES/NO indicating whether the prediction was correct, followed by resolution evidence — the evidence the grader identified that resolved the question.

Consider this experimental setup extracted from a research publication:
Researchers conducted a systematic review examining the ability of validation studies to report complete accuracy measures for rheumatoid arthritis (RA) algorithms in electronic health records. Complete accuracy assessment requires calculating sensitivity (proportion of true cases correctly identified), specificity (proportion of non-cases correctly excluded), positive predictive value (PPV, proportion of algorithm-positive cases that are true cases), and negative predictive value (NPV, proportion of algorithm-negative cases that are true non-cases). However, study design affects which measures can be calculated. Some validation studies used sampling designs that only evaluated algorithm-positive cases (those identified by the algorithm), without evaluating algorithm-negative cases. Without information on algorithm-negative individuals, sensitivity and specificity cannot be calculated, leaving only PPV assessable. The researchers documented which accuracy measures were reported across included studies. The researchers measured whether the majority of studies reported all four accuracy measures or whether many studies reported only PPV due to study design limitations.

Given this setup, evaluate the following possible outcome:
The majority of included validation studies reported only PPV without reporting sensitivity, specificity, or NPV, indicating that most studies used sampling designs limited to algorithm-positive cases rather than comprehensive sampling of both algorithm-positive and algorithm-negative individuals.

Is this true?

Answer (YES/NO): NO